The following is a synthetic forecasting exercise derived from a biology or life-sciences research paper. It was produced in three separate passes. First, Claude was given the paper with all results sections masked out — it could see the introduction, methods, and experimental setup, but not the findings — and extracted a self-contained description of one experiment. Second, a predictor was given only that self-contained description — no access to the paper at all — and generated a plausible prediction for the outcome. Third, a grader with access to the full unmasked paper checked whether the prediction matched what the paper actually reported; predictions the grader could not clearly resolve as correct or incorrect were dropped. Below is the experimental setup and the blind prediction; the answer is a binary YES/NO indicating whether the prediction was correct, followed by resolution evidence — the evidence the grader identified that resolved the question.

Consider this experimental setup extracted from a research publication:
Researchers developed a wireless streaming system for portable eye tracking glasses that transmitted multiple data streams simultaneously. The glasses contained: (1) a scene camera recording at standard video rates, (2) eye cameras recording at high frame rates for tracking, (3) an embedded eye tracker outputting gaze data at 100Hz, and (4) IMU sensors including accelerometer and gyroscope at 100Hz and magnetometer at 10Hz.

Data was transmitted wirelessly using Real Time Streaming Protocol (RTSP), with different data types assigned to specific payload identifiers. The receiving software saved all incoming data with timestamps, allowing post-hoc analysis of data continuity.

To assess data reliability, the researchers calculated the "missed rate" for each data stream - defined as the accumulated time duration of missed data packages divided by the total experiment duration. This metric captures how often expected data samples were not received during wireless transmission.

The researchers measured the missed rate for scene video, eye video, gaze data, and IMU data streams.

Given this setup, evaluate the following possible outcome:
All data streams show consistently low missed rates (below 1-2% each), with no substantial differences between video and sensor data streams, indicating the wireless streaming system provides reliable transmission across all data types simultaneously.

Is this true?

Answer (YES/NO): NO